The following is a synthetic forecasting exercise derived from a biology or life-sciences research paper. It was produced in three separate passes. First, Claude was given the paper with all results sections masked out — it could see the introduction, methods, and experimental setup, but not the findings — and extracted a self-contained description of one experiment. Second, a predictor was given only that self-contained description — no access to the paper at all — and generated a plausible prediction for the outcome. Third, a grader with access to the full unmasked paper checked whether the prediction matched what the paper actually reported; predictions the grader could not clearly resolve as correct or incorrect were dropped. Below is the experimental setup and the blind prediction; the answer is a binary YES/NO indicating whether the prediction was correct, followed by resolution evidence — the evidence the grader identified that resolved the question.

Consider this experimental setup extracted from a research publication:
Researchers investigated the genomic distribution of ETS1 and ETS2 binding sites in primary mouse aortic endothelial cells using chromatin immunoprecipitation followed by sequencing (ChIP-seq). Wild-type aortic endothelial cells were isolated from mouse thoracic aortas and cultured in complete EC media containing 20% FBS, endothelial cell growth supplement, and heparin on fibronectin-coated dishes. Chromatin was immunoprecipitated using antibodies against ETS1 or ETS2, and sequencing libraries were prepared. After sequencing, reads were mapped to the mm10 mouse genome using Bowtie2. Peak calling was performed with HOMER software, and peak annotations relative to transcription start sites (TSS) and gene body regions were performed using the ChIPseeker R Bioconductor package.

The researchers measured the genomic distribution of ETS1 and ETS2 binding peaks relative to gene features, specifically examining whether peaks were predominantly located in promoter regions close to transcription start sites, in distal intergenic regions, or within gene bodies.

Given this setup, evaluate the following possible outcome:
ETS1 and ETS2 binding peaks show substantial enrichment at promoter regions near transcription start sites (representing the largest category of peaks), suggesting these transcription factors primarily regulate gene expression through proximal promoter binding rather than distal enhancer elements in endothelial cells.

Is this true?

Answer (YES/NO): NO